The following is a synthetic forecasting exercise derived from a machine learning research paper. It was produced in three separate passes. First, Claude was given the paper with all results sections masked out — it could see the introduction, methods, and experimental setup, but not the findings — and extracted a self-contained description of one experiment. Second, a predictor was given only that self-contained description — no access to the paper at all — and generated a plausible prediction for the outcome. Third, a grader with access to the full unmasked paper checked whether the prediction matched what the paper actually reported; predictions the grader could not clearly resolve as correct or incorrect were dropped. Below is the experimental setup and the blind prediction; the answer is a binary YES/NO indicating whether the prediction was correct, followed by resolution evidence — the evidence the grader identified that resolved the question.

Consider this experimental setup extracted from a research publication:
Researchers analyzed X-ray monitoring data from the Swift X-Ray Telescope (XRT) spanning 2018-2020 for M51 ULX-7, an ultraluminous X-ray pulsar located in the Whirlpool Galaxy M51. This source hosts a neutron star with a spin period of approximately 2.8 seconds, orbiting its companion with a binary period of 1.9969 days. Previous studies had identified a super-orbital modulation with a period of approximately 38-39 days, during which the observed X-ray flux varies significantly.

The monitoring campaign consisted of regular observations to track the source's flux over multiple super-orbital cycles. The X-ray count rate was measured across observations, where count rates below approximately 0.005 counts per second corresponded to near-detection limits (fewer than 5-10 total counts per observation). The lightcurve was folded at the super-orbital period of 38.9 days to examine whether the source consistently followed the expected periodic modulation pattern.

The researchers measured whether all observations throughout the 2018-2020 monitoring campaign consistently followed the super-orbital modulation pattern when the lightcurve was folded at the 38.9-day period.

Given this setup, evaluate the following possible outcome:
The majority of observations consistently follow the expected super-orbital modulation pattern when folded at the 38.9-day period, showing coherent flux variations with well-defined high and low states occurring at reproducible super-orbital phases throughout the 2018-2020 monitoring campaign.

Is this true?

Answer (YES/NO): NO